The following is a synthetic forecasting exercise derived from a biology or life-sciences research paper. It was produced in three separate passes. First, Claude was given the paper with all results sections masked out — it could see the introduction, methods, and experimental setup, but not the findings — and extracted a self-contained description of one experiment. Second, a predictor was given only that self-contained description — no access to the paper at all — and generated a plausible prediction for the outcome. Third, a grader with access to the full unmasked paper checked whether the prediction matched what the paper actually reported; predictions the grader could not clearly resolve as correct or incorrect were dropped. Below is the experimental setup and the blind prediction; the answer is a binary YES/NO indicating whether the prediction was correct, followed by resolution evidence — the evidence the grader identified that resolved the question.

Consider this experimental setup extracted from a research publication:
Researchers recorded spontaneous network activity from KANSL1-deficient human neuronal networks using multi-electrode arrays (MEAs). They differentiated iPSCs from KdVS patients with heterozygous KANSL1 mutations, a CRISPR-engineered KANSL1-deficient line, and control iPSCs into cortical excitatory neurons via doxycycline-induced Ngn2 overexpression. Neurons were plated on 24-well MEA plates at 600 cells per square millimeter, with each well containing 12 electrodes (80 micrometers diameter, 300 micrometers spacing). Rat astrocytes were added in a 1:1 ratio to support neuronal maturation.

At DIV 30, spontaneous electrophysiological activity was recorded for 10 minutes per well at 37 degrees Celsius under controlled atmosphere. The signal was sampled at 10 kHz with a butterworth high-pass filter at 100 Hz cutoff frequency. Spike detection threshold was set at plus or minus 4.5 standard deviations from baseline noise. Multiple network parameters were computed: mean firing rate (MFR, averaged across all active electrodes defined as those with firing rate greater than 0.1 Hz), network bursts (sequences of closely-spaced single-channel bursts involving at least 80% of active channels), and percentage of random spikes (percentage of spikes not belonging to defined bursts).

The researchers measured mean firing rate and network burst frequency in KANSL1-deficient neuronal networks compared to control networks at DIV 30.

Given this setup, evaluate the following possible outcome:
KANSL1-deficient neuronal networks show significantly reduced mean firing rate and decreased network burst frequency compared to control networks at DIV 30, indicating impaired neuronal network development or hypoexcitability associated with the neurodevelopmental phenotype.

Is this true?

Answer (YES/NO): NO